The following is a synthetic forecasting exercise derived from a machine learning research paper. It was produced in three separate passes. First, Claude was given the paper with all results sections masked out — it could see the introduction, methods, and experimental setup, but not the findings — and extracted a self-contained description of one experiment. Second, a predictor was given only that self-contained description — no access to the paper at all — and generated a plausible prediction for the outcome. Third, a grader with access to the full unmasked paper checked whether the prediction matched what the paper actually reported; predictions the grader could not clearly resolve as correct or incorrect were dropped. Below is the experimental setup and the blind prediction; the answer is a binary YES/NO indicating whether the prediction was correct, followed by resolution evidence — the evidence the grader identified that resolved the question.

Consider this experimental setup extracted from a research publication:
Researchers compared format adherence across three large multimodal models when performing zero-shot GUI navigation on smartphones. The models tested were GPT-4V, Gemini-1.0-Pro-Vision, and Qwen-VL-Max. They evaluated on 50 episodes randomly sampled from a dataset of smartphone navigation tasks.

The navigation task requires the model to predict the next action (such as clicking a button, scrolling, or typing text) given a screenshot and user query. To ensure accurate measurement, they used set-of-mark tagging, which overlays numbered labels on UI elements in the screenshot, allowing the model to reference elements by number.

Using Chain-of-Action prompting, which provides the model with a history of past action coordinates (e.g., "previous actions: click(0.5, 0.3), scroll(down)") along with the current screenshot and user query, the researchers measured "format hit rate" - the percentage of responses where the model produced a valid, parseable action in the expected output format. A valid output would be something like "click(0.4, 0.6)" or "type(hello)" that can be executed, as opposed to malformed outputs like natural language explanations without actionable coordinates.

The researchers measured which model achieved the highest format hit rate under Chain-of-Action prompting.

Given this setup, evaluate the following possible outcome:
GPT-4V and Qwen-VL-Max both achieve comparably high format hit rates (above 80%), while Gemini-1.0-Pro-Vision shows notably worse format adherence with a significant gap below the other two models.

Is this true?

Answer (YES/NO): NO